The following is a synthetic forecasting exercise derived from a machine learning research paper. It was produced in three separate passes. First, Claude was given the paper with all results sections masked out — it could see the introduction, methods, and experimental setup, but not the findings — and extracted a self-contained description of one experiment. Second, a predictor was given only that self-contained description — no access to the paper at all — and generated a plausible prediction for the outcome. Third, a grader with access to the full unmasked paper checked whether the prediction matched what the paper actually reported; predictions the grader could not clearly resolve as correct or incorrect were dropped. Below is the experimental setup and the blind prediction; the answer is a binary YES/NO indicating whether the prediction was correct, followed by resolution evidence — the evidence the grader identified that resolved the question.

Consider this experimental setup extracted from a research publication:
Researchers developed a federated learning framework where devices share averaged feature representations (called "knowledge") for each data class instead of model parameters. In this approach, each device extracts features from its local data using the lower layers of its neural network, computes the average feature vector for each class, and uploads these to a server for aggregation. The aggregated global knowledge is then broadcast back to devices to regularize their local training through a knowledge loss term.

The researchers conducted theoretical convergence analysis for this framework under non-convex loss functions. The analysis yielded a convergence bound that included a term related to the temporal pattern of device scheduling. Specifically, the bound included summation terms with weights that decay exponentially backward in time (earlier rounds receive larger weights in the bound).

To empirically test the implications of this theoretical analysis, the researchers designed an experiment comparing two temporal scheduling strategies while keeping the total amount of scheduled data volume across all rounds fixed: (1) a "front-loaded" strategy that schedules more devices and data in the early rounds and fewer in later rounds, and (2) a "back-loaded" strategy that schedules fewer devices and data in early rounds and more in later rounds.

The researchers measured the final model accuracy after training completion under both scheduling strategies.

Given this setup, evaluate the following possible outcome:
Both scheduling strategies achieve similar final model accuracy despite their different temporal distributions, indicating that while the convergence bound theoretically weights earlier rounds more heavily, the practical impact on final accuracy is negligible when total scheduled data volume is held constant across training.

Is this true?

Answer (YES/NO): NO